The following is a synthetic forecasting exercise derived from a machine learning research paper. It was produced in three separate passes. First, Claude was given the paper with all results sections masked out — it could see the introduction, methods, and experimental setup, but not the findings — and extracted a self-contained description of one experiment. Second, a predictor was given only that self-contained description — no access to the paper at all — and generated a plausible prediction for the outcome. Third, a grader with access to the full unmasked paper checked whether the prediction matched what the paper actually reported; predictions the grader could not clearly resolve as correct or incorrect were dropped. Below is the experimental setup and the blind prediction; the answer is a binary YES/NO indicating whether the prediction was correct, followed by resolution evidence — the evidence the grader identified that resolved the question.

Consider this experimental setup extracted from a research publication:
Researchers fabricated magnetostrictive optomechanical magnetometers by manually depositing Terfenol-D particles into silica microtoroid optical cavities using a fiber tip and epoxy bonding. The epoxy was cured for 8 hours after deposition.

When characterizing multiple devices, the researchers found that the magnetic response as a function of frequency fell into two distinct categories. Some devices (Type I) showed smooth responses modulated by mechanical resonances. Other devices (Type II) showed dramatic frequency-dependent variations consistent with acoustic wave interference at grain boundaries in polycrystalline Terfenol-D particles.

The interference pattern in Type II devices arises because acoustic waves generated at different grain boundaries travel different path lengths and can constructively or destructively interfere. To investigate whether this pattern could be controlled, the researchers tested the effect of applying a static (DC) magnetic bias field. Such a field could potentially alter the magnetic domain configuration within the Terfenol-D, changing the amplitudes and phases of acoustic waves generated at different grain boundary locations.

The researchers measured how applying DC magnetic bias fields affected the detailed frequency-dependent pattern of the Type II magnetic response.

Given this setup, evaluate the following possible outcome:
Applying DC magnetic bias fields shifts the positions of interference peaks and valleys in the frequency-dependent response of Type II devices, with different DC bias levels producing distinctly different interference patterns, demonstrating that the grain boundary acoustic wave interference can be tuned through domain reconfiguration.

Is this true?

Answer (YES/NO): NO